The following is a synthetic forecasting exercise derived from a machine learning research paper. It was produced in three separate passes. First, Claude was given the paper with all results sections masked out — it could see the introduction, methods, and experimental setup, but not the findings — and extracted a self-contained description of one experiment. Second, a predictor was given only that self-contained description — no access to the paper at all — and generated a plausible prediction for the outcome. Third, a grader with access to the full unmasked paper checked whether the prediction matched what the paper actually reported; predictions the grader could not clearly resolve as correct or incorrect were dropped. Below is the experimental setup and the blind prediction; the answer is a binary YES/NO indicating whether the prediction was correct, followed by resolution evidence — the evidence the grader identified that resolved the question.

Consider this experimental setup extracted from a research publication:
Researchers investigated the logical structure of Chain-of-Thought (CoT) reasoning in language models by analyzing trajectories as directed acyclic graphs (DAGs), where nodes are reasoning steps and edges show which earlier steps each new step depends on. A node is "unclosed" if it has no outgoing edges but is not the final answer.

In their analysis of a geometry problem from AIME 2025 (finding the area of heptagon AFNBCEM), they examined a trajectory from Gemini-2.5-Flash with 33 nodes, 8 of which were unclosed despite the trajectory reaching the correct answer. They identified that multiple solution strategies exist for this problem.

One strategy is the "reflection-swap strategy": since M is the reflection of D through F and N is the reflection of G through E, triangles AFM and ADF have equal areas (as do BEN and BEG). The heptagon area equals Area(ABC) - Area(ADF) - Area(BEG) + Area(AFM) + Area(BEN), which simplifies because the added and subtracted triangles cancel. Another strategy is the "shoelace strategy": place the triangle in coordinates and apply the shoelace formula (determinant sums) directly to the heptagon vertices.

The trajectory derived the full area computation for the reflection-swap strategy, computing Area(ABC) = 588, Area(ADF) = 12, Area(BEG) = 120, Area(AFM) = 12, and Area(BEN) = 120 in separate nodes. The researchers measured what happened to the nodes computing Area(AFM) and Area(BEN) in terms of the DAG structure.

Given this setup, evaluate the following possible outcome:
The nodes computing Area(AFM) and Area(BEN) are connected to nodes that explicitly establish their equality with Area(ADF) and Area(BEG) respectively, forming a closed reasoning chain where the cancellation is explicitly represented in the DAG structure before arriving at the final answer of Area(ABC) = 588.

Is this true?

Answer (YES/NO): NO